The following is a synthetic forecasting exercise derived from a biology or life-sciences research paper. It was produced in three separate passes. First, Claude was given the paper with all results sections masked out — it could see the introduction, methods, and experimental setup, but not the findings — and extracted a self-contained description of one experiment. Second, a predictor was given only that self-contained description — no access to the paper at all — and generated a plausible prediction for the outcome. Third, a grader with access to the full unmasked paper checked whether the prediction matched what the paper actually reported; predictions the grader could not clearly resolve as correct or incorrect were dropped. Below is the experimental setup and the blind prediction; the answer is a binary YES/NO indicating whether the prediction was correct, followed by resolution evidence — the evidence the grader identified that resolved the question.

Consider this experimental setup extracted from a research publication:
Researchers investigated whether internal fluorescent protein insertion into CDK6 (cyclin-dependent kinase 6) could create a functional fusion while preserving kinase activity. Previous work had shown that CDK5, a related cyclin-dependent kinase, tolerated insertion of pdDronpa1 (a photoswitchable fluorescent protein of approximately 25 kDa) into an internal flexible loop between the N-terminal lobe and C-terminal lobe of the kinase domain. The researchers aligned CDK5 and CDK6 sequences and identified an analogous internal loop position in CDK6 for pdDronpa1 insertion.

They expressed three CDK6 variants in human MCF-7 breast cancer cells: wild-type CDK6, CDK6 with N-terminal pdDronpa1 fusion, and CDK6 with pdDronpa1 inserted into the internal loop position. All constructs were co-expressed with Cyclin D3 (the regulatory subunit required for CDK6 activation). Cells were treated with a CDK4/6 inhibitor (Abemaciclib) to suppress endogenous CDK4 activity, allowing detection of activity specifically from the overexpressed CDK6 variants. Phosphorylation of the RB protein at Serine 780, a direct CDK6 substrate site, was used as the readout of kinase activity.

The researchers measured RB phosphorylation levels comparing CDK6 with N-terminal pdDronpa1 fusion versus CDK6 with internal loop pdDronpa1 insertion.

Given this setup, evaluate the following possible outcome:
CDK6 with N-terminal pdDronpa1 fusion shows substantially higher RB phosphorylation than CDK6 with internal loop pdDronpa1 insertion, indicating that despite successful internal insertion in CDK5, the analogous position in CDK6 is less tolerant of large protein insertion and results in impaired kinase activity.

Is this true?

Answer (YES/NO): YES